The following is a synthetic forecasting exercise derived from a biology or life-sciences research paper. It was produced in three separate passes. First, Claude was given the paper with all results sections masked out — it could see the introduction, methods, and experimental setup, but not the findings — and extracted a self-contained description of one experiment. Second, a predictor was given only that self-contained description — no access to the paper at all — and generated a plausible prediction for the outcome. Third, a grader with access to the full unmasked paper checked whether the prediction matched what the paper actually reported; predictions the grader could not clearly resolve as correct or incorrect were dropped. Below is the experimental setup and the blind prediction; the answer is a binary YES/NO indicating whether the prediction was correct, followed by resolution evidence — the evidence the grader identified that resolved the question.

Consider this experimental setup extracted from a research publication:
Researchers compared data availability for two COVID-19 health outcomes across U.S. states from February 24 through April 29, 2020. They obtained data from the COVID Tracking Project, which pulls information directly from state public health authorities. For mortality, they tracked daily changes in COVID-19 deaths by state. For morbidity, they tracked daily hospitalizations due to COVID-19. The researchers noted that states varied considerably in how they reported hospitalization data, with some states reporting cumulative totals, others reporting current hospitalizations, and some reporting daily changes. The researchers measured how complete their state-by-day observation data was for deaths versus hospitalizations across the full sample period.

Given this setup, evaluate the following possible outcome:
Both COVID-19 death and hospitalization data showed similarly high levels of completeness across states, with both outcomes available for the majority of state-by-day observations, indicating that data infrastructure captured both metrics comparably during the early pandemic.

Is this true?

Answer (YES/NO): NO